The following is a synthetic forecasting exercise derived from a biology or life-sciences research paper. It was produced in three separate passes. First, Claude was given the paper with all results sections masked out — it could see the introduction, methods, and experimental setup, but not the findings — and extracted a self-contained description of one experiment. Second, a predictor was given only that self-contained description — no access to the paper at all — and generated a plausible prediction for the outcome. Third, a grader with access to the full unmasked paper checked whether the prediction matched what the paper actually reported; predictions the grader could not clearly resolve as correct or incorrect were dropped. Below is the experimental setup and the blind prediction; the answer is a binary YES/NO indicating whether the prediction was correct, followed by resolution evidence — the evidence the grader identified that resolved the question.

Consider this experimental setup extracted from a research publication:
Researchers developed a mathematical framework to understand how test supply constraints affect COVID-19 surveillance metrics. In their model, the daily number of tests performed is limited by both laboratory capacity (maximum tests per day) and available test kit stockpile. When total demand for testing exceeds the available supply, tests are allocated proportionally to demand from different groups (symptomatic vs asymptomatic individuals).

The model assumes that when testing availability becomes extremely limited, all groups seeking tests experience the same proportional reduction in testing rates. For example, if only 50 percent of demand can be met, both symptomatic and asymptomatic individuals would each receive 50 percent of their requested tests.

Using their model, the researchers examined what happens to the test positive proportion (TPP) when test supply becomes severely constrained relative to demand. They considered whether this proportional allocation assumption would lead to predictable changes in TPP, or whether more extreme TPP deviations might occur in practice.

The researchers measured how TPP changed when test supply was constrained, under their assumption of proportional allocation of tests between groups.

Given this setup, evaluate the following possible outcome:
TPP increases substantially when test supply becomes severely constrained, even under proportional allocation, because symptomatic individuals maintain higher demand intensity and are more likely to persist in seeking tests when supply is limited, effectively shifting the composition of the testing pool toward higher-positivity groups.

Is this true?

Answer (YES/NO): NO